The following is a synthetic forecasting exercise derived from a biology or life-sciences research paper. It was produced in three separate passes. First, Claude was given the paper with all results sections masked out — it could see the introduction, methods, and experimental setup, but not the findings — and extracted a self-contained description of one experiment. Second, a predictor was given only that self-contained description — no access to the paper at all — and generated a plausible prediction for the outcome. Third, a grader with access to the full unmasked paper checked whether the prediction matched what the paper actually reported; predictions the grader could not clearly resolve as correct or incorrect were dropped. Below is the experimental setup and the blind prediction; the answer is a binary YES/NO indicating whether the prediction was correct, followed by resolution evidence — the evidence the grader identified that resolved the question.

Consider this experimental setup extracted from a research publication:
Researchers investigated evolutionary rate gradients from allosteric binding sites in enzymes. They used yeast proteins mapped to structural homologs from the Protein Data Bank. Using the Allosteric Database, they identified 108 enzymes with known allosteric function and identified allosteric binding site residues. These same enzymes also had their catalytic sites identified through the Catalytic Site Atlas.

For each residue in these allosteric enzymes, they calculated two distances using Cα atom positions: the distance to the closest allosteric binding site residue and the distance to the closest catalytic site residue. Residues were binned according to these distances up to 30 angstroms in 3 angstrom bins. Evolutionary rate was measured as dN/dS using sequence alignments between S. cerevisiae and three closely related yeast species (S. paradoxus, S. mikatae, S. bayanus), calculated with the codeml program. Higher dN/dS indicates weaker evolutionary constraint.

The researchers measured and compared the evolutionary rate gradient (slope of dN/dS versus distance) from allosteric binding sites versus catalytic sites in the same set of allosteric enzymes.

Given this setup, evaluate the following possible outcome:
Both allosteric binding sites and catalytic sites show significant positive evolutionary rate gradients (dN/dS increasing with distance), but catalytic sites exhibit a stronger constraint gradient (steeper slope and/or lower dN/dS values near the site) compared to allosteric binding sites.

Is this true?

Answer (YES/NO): YES